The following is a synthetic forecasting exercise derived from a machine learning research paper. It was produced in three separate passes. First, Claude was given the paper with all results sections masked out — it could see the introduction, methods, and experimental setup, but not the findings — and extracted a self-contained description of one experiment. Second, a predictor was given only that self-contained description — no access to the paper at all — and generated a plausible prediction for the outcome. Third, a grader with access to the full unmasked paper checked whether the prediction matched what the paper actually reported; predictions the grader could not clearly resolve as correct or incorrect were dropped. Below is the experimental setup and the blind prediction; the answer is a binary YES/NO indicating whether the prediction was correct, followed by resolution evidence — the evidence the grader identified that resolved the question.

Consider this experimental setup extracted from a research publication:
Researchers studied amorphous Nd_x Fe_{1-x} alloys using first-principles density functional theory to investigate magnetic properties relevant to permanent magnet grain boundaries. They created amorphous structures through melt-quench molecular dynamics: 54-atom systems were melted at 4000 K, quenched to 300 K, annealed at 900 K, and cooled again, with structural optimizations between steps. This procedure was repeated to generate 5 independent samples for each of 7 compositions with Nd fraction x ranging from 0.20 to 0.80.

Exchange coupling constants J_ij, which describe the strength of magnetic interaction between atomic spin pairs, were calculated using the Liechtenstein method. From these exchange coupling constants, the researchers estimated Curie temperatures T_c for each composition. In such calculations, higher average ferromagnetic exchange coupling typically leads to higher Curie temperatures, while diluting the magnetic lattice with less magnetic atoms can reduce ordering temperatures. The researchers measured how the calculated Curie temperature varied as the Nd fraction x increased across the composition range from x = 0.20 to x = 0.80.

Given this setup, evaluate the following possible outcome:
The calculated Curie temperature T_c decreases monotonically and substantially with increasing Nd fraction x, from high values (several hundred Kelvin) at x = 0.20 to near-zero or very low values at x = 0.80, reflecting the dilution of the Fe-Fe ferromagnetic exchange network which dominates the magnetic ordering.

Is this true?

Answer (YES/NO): NO